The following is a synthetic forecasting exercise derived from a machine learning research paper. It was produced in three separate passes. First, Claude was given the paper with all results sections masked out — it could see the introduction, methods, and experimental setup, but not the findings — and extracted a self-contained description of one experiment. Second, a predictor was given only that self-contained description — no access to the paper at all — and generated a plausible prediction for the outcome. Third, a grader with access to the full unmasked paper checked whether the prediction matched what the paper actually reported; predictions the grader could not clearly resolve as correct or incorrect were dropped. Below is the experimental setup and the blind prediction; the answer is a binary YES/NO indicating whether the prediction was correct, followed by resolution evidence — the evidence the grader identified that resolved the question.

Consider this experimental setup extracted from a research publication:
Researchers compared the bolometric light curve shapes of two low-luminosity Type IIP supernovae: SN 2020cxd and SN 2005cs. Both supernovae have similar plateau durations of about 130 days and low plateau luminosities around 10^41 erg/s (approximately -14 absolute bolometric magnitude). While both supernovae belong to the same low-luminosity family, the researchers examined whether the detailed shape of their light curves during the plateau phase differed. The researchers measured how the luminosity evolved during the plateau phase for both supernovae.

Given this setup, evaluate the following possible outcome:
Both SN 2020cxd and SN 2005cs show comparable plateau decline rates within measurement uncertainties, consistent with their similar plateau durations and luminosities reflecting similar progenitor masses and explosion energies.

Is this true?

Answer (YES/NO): NO